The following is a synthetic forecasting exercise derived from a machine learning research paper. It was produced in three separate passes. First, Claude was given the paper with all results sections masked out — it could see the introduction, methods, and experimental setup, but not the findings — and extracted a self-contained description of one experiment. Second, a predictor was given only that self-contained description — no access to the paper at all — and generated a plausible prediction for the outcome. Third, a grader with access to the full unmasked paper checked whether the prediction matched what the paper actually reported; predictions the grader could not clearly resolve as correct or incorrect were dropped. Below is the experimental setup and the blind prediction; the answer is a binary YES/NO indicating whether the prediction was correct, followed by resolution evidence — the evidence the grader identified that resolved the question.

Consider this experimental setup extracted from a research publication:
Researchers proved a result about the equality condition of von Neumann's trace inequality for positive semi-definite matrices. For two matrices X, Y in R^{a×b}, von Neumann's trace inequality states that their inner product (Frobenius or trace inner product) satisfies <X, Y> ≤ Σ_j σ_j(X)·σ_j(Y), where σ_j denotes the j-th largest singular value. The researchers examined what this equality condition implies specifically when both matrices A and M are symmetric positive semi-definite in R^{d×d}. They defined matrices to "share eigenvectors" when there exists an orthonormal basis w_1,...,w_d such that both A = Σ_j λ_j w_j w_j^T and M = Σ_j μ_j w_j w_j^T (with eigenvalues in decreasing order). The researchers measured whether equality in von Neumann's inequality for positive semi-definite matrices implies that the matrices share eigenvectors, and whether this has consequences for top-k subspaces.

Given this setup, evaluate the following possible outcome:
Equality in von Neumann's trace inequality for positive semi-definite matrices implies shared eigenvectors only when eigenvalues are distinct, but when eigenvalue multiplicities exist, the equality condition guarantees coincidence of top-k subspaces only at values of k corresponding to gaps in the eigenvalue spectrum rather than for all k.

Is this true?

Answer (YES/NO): NO